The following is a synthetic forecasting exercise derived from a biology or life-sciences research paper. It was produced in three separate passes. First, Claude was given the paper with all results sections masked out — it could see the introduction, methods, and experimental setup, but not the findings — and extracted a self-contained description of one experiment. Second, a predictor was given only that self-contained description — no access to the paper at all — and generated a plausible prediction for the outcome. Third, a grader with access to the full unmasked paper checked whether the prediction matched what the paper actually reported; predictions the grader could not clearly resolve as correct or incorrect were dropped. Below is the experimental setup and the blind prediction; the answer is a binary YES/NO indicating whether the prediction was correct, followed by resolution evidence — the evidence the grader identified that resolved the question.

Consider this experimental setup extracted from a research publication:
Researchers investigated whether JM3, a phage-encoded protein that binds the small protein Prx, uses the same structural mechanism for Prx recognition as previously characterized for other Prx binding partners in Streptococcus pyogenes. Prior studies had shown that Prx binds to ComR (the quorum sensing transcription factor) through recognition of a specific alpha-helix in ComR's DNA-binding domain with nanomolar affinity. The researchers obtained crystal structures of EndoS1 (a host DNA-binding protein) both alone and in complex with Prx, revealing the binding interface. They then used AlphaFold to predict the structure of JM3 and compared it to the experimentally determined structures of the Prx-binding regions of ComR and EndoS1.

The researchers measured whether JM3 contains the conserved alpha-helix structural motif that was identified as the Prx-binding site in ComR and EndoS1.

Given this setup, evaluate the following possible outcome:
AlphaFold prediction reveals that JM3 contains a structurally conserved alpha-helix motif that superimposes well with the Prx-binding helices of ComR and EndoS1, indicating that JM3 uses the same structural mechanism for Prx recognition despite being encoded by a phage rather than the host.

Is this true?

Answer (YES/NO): NO